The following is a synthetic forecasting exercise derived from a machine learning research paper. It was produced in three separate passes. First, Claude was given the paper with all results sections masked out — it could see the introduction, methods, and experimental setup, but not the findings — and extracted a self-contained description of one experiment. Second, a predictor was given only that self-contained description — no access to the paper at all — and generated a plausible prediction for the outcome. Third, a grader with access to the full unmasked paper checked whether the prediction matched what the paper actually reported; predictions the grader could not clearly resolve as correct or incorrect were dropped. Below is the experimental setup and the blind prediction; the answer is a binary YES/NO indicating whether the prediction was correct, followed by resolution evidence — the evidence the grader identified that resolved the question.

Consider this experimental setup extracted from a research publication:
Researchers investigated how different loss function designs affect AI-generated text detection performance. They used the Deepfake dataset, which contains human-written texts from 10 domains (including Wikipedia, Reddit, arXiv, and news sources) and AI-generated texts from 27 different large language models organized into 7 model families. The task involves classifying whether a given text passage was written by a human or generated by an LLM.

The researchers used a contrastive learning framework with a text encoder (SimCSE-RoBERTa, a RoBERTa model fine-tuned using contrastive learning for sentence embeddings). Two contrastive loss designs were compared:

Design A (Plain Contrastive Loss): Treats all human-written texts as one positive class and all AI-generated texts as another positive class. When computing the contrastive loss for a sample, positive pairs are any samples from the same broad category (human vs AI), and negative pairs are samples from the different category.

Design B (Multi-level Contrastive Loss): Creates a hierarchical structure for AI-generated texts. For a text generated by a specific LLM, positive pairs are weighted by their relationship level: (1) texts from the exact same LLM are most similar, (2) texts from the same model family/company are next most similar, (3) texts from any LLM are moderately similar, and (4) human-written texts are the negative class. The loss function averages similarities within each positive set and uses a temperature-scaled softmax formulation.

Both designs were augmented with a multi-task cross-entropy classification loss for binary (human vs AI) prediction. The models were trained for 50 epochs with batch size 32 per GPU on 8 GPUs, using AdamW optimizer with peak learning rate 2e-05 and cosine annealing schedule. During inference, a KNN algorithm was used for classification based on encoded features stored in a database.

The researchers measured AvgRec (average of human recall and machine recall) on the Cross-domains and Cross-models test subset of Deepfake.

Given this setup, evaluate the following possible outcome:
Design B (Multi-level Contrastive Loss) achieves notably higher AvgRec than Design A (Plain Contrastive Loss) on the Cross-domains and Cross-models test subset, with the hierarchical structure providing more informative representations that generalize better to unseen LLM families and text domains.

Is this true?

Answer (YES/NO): YES